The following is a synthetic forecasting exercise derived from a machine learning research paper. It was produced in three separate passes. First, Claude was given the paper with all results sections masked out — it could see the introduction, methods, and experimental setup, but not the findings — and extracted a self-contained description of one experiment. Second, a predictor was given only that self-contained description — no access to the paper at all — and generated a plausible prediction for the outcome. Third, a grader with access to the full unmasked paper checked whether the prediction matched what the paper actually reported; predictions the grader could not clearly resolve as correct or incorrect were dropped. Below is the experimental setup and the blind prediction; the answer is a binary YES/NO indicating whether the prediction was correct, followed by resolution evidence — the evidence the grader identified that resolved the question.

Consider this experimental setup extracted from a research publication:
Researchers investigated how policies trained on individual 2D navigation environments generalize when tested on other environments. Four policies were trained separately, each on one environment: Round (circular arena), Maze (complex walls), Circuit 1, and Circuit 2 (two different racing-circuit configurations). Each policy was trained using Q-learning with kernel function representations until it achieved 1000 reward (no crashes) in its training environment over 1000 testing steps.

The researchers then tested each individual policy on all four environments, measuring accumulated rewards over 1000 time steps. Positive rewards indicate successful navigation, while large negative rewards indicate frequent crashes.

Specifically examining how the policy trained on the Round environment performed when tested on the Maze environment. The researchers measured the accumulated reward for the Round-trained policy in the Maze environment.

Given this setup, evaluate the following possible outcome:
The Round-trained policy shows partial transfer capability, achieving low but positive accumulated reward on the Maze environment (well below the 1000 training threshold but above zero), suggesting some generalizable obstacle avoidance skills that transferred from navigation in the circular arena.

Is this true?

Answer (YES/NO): NO